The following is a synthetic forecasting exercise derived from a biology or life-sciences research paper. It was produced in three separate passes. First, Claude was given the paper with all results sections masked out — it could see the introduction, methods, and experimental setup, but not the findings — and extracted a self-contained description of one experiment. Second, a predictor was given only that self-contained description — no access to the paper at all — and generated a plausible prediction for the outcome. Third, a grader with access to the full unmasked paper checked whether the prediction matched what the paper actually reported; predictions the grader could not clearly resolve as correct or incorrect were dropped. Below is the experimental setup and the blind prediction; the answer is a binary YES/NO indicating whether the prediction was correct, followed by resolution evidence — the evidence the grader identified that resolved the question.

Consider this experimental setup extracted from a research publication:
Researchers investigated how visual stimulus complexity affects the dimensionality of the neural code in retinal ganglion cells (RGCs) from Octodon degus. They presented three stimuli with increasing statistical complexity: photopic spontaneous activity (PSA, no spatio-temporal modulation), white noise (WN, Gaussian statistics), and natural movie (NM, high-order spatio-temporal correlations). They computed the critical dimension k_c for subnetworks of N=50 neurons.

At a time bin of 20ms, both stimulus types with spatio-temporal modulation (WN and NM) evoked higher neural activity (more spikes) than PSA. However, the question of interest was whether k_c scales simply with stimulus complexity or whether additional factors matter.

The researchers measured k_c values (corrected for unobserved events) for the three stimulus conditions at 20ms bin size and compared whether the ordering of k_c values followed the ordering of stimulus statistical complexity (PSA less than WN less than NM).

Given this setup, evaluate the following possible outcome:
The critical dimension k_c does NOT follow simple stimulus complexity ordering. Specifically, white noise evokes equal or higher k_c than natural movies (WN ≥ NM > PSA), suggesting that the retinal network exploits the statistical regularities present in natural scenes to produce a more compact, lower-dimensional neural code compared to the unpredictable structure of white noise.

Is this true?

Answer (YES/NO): YES